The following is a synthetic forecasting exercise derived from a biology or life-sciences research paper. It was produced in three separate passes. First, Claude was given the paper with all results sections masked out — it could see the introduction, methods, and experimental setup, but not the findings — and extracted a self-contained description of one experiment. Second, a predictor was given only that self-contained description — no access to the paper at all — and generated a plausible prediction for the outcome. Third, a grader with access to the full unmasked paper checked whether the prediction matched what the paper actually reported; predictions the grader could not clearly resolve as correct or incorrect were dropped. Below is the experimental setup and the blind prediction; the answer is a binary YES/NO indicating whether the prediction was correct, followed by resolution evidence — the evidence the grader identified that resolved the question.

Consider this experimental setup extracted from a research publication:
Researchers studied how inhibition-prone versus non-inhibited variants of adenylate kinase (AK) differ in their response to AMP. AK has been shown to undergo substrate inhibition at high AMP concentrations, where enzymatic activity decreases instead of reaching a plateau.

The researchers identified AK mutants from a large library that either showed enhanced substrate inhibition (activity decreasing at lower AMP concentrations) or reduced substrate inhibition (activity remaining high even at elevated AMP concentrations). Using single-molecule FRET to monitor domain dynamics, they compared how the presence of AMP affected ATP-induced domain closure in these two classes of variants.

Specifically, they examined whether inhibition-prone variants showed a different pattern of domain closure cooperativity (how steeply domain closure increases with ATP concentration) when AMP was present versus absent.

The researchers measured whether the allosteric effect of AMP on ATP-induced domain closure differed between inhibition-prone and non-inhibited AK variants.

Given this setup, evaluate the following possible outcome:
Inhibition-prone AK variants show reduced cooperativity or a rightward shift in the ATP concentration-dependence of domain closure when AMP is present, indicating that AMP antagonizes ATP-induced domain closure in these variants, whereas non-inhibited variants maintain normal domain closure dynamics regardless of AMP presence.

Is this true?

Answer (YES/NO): NO